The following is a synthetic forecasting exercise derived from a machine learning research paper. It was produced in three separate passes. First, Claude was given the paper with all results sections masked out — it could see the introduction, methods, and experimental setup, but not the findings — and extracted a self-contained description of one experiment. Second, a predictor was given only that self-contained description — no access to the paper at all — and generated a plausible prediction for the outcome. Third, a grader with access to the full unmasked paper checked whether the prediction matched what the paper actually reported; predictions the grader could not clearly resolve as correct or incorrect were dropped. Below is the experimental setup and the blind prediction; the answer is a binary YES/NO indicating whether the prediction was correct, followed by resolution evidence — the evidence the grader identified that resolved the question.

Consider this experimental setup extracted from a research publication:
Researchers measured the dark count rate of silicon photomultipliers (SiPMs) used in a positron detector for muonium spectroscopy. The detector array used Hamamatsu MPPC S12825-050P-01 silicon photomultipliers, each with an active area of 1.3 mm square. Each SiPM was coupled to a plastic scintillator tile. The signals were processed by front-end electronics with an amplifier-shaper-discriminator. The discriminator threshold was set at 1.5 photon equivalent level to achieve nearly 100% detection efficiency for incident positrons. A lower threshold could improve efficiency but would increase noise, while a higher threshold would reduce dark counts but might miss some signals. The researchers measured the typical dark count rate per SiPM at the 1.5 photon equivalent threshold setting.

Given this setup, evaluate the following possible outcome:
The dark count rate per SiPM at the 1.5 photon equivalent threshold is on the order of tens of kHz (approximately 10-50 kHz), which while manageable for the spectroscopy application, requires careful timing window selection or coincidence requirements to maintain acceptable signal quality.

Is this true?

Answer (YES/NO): YES